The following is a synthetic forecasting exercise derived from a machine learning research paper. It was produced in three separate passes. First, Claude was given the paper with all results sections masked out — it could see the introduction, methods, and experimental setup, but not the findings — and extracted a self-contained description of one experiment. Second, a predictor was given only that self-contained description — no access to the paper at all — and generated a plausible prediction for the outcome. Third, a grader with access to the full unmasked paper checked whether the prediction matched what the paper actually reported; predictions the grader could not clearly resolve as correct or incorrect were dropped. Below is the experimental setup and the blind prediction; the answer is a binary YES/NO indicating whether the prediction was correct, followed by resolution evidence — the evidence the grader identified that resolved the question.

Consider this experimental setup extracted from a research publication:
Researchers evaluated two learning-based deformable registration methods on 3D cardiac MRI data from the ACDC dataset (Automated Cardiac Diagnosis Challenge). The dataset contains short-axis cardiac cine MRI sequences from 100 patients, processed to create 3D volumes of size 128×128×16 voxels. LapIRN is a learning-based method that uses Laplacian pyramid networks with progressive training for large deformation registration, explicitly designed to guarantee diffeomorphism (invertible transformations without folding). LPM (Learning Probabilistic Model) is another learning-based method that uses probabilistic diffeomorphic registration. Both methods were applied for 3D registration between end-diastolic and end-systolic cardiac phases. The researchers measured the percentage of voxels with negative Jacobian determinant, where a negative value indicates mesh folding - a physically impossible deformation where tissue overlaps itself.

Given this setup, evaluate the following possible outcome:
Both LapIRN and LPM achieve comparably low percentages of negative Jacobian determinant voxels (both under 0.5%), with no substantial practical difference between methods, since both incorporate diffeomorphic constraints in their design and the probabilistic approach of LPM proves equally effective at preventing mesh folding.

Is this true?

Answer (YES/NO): NO